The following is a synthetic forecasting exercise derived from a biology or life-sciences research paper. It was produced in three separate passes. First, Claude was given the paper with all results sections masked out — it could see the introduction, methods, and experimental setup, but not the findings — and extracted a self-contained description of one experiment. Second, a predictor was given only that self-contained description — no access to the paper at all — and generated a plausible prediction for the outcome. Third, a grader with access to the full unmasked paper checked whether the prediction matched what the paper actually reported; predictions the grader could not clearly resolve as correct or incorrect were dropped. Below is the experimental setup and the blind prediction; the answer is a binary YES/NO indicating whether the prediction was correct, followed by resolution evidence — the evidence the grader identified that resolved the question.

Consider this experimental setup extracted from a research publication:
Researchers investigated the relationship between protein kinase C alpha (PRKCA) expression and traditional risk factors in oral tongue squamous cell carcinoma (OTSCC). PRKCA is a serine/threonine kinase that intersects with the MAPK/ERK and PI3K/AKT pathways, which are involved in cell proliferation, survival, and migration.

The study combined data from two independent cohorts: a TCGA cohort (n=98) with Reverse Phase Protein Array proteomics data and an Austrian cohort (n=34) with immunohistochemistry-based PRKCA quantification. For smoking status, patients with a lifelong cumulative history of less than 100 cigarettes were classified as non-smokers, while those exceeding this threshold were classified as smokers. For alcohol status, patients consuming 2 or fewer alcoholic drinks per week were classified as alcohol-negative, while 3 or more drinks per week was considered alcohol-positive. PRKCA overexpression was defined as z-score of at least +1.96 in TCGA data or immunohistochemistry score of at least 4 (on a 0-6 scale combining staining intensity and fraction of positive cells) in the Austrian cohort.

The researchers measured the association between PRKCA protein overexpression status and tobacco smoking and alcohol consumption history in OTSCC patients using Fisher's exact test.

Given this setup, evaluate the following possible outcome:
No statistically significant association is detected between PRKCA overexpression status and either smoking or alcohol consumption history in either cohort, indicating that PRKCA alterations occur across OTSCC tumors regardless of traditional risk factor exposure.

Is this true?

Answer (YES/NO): NO